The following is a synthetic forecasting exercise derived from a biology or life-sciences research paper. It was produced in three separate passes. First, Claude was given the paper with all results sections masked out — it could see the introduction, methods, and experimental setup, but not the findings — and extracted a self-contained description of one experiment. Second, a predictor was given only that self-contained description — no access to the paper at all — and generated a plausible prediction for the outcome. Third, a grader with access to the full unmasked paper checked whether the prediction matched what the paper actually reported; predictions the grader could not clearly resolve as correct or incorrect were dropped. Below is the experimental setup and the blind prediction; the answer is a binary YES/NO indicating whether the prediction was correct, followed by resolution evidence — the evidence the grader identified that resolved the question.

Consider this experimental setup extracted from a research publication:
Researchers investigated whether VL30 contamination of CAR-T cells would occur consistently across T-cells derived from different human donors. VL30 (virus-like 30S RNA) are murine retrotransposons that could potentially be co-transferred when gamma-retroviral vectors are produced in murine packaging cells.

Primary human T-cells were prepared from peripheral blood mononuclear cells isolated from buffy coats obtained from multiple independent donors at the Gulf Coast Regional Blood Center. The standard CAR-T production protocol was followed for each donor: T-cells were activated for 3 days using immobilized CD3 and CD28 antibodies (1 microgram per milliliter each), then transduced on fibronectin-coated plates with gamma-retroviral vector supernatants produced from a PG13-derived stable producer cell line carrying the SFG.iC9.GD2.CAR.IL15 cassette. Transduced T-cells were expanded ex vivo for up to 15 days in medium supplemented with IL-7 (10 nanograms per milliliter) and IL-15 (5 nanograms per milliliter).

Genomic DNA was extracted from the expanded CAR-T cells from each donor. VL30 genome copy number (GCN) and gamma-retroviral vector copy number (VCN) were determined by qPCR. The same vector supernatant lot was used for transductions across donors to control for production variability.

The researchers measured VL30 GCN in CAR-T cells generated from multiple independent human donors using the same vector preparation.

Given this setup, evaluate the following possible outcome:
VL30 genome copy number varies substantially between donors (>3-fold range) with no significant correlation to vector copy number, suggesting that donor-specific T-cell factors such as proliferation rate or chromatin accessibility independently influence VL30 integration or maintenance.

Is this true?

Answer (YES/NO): NO